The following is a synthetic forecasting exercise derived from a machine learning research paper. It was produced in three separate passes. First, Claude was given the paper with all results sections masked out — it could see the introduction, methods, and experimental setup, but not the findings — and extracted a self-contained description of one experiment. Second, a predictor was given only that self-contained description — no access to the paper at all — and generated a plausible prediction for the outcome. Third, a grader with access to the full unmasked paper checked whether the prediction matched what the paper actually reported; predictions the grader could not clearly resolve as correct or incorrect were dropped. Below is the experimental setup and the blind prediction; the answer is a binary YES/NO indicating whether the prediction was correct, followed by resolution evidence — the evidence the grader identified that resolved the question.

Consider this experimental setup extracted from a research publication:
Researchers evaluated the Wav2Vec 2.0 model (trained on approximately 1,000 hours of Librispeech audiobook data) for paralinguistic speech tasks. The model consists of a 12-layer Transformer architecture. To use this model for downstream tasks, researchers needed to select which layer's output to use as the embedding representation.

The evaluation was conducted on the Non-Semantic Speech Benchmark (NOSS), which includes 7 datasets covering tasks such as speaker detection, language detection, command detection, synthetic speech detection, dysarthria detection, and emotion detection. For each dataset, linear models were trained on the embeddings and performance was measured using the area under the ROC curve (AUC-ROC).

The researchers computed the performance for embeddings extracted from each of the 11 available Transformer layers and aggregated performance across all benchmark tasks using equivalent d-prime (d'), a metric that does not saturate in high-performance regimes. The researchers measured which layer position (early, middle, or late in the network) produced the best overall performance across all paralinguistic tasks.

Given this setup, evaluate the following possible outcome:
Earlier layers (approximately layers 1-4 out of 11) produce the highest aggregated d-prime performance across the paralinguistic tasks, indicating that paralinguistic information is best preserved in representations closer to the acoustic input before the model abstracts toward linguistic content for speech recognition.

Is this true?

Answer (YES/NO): NO